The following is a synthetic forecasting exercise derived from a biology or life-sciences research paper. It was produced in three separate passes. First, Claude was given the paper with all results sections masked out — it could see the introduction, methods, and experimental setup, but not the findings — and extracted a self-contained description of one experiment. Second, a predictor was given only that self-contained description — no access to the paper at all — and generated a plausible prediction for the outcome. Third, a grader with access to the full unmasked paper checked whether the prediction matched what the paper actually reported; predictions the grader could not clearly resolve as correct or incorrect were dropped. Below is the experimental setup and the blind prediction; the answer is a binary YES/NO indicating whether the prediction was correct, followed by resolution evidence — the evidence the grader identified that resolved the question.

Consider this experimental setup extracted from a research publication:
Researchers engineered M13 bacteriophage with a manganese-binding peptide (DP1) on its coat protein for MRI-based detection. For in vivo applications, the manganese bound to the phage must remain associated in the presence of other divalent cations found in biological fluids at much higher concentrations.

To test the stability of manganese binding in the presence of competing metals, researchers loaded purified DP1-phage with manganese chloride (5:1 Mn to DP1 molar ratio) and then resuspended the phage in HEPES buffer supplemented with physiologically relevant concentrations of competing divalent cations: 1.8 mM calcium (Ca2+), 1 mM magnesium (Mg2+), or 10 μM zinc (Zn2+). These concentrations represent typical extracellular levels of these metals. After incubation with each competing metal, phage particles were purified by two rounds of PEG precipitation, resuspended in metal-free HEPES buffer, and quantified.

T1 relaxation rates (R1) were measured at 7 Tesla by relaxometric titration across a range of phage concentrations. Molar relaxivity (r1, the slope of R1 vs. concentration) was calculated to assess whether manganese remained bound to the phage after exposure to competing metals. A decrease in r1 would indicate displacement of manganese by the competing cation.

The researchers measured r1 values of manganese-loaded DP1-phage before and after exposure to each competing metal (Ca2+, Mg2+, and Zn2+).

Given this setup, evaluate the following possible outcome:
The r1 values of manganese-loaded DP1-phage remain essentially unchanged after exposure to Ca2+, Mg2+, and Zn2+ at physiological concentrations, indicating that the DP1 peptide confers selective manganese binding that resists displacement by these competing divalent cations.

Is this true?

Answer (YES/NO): YES